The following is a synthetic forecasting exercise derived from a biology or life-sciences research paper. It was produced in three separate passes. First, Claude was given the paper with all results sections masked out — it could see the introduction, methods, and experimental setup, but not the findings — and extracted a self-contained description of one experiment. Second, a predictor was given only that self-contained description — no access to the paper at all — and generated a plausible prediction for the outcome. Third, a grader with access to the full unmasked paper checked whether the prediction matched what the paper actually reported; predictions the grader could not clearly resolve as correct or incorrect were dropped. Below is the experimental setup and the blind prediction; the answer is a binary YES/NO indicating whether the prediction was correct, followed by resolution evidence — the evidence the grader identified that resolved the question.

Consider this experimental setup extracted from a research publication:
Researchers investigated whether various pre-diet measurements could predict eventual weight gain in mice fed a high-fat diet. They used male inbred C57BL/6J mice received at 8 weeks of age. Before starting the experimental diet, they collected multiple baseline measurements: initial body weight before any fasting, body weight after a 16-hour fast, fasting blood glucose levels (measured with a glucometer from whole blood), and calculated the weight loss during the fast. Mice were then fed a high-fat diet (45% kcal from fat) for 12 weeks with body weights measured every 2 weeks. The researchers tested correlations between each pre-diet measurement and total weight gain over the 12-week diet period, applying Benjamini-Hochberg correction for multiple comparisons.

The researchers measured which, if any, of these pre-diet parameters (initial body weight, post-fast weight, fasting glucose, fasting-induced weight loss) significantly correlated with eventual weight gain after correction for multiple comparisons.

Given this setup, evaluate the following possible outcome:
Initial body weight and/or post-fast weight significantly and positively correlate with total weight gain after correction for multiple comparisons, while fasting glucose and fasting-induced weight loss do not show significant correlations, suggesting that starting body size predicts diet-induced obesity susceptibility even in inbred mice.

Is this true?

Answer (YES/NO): NO